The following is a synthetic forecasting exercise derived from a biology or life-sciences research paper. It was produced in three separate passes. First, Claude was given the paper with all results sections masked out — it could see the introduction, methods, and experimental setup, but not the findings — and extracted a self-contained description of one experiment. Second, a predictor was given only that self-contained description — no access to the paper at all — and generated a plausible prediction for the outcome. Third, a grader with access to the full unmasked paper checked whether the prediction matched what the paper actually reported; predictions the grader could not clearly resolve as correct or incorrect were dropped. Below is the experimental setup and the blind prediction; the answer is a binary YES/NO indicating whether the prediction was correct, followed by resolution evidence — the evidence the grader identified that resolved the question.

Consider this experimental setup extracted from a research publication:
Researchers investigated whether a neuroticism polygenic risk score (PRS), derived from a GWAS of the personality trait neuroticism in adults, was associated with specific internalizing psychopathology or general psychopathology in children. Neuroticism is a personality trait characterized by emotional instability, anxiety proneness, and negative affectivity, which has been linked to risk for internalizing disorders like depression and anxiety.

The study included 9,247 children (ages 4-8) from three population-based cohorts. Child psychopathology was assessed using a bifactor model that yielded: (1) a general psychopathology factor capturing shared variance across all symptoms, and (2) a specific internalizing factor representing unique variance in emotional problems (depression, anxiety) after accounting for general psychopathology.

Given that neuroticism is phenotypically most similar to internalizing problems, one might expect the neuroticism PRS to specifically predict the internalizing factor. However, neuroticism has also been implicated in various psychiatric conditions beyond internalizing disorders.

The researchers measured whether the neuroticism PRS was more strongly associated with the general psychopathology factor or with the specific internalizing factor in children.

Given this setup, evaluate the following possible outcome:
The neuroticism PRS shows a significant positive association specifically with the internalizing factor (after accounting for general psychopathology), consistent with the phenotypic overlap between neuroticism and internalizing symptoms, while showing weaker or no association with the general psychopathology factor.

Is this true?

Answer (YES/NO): NO